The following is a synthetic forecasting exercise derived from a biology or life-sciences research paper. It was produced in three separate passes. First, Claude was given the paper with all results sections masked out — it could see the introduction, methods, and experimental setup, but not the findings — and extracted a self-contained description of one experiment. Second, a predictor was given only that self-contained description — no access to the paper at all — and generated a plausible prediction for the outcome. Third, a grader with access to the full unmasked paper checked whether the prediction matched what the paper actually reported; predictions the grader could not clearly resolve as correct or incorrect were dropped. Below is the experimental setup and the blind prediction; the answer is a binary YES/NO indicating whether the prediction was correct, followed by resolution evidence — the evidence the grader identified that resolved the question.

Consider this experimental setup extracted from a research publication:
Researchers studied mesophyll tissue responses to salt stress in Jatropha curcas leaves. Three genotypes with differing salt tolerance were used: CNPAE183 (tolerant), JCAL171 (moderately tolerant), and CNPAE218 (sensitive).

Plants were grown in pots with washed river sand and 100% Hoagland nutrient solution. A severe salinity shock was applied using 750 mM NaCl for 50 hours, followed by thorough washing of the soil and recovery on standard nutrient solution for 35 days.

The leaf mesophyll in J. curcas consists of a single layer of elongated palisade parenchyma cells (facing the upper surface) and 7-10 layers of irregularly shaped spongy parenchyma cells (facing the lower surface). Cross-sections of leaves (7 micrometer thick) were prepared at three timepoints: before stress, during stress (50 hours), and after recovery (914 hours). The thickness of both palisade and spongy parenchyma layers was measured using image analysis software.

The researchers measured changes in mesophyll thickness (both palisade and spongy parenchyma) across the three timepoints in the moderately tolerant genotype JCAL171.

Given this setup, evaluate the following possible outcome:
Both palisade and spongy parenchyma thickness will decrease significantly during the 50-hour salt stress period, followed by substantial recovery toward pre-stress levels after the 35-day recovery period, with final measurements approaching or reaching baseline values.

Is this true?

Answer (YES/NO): NO